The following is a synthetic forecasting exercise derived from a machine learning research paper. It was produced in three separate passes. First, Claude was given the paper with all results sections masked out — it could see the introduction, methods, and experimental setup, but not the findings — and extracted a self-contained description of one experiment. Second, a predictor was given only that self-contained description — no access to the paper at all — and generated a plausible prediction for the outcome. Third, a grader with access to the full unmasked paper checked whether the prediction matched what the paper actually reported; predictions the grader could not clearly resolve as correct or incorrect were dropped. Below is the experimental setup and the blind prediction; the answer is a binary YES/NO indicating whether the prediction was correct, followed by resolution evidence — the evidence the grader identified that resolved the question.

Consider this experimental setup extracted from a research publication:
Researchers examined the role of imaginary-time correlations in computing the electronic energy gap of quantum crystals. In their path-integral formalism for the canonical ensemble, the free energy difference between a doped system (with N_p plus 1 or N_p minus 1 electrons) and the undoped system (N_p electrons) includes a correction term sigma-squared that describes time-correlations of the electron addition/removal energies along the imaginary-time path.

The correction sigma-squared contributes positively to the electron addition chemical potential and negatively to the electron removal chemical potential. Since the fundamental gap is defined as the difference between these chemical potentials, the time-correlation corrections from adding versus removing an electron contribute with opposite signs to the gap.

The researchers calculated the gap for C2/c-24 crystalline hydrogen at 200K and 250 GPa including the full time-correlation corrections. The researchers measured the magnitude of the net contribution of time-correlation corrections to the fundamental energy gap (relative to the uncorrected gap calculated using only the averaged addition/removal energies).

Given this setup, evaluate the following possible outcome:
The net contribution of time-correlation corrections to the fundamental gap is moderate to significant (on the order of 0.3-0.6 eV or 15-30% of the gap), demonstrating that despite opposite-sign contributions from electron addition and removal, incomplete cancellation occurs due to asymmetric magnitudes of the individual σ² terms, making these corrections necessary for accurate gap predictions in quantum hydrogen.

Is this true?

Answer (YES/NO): NO